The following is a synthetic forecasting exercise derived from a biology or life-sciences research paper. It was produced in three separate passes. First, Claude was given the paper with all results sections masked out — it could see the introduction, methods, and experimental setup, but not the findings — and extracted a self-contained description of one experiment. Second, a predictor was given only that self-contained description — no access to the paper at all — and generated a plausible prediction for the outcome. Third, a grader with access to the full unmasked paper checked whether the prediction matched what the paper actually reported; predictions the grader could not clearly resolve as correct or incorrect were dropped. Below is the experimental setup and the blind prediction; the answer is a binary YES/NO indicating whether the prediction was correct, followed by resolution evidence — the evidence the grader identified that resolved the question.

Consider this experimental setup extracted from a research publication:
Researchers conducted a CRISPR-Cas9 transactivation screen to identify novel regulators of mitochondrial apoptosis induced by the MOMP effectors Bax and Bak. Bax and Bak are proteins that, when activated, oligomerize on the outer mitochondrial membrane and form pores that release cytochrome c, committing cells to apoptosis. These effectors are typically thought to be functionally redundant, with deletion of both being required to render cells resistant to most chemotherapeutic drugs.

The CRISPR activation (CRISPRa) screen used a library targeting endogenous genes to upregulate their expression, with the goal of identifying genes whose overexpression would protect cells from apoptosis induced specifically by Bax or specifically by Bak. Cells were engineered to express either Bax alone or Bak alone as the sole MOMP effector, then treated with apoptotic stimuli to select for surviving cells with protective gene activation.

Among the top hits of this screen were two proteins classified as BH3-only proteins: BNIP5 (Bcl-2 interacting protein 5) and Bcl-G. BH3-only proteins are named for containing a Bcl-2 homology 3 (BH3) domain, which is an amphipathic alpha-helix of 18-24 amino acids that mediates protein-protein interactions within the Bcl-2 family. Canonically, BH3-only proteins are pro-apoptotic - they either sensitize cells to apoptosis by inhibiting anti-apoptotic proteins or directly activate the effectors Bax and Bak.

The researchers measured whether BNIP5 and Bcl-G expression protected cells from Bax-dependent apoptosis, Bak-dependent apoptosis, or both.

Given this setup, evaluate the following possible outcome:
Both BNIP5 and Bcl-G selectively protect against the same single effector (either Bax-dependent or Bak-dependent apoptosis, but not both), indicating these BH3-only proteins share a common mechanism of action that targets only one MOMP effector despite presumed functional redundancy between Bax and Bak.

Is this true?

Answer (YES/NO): YES